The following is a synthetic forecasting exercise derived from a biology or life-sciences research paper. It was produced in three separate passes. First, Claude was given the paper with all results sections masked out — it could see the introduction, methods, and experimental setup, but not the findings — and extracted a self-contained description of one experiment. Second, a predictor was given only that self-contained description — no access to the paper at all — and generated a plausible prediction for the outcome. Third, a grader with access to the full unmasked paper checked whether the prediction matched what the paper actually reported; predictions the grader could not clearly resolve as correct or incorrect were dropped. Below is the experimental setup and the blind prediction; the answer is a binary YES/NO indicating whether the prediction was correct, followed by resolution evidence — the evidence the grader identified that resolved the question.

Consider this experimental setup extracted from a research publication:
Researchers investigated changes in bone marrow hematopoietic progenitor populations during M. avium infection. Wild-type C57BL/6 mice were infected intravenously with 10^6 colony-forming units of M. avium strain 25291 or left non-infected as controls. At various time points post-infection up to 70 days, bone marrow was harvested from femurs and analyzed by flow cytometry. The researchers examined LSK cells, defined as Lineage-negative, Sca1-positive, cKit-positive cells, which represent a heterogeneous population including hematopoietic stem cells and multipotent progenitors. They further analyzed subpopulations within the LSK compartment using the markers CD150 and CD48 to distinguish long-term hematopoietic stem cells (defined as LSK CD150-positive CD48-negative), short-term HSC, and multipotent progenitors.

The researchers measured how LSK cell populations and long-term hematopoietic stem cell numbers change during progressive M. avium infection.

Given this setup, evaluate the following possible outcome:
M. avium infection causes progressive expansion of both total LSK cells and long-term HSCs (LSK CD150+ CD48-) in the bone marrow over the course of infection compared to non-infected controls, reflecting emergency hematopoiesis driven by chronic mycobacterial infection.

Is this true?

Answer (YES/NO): NO